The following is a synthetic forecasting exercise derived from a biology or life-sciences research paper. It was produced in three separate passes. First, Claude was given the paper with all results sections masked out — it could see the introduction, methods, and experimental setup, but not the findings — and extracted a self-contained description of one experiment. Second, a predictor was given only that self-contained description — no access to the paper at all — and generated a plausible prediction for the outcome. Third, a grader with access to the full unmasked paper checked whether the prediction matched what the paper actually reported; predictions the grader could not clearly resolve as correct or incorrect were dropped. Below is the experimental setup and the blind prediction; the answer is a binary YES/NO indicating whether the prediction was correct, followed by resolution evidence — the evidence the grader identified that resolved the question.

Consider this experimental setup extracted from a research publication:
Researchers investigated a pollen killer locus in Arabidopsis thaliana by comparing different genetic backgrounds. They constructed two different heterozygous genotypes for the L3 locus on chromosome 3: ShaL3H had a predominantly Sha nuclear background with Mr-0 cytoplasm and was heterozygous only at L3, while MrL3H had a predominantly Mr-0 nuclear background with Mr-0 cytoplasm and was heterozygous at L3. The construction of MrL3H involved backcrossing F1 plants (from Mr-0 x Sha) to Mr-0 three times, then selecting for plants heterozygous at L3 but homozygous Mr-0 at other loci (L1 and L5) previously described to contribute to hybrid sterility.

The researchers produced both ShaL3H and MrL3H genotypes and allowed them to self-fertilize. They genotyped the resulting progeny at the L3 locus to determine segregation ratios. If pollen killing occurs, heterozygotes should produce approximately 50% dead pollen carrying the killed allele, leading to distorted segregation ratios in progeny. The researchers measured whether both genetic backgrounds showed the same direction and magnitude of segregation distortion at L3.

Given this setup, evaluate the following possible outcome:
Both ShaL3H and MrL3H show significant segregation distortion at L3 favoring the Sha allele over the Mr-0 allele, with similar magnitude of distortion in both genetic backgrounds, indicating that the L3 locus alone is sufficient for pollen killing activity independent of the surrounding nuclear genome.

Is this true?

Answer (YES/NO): NO